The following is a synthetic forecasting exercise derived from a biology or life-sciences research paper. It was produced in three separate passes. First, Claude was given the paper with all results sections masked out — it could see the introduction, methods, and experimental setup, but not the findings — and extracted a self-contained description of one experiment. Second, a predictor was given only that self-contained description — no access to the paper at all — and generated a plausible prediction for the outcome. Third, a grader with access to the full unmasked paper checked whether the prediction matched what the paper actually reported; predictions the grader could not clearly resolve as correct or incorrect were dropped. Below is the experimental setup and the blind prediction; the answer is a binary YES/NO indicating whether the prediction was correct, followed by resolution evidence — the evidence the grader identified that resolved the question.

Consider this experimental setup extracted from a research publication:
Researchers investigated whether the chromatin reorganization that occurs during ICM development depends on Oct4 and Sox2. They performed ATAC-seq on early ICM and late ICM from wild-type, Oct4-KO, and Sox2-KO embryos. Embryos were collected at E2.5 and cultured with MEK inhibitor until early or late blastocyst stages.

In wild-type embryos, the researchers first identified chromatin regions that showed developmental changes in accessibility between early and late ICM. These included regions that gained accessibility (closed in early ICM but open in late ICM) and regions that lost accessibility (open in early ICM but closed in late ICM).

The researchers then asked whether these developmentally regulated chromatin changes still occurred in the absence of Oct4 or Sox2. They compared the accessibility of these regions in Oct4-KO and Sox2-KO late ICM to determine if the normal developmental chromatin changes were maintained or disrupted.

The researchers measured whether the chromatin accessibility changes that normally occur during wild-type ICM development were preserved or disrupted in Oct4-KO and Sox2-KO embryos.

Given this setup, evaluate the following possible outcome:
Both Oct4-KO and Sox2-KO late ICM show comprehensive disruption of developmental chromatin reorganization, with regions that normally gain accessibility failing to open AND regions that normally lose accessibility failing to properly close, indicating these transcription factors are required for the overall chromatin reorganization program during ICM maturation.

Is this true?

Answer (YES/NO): NO